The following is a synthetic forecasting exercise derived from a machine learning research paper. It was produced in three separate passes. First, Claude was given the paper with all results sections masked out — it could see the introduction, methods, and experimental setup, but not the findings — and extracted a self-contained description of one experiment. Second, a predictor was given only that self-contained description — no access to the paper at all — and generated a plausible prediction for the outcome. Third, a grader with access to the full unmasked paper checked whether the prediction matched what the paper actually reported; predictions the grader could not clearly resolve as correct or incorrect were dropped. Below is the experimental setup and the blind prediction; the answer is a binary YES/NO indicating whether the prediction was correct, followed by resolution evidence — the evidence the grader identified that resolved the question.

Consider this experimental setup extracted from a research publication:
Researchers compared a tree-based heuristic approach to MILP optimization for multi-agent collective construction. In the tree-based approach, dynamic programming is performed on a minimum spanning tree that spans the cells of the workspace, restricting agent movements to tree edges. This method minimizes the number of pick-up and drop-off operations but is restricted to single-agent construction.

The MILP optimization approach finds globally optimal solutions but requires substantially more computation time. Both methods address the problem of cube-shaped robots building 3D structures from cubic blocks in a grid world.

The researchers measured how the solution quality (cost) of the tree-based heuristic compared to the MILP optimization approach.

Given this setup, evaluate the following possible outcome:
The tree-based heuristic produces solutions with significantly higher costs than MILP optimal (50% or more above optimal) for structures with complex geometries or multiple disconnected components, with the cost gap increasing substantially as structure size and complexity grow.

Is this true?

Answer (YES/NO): NO